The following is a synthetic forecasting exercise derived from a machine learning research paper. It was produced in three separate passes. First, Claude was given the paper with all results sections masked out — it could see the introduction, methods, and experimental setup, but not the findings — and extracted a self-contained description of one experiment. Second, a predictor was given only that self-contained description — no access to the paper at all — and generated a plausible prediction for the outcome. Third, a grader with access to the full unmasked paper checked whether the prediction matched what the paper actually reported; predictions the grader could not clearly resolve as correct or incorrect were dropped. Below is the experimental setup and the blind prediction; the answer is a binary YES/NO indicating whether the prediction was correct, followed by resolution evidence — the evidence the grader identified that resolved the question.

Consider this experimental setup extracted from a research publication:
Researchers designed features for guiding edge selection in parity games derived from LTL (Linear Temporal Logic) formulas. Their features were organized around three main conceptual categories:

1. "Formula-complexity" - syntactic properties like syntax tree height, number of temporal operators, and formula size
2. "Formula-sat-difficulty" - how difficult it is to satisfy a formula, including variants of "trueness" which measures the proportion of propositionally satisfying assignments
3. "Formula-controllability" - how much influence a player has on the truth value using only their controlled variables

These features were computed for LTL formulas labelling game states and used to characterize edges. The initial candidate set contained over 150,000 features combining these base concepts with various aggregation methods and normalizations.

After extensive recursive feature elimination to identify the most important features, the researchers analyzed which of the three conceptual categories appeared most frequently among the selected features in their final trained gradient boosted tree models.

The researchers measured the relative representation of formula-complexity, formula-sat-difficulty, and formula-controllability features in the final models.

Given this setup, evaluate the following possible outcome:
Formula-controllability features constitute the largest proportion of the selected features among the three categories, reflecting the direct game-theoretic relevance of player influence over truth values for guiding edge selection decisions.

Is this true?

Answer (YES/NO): NO